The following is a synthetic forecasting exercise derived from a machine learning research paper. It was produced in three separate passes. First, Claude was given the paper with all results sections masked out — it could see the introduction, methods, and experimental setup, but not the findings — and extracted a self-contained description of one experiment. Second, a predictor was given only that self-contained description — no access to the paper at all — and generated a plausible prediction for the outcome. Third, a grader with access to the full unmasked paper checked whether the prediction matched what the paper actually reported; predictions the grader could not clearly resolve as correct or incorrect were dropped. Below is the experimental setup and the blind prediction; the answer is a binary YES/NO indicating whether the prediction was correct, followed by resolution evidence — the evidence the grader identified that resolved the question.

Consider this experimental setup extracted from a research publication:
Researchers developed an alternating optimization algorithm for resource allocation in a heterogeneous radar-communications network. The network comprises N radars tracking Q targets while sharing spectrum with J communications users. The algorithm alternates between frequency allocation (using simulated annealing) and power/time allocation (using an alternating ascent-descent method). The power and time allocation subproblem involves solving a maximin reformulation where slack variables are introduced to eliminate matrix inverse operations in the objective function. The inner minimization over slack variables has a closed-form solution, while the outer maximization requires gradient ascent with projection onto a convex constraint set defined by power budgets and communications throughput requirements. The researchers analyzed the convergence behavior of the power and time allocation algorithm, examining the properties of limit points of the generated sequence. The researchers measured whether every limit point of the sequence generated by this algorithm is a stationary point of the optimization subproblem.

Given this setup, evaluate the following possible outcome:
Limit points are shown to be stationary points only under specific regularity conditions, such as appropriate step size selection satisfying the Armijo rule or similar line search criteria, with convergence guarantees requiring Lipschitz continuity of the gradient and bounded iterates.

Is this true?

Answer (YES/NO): NO